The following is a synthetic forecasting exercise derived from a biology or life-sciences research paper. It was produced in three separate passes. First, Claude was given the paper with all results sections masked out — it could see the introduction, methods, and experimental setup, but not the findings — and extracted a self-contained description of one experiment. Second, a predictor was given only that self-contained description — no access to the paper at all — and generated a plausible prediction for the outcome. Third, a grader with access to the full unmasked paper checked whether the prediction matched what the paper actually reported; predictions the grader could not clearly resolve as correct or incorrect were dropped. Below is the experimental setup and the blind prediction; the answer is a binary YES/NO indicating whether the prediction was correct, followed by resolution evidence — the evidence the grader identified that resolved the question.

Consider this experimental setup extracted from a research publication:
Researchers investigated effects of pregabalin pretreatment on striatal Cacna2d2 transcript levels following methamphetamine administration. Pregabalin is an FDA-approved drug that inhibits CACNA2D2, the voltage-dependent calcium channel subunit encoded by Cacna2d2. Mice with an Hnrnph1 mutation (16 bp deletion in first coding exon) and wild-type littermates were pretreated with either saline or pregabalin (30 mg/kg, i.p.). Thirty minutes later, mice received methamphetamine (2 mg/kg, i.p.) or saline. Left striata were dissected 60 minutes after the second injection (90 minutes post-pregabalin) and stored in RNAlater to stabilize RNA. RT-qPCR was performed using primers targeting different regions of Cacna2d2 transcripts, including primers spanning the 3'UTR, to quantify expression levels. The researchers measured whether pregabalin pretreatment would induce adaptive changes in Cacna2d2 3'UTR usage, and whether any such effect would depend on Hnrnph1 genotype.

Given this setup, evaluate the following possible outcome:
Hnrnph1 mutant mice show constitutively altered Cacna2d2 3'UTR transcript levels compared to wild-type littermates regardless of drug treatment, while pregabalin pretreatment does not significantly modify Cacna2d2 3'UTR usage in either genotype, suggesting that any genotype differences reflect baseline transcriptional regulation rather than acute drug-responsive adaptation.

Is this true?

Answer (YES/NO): NO